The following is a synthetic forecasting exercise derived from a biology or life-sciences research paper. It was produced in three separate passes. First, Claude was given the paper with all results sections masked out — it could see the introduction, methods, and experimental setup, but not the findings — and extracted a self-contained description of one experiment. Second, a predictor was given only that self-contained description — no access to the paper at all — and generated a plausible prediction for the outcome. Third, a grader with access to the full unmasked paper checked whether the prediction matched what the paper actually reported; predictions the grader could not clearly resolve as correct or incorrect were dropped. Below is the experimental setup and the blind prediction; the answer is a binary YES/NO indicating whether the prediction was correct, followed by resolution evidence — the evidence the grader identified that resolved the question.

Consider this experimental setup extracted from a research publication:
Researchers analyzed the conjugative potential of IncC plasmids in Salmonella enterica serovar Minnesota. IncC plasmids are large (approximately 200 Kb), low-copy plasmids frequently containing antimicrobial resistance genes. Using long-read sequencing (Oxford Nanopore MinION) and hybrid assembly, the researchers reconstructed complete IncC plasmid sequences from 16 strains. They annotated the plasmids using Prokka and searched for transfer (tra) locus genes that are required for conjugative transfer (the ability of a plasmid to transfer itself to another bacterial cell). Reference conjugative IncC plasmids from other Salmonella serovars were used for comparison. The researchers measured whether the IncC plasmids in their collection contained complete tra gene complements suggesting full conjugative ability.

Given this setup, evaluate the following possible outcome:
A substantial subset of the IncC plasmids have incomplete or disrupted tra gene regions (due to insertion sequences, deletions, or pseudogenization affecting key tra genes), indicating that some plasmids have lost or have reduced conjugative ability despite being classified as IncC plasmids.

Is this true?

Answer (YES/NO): NO